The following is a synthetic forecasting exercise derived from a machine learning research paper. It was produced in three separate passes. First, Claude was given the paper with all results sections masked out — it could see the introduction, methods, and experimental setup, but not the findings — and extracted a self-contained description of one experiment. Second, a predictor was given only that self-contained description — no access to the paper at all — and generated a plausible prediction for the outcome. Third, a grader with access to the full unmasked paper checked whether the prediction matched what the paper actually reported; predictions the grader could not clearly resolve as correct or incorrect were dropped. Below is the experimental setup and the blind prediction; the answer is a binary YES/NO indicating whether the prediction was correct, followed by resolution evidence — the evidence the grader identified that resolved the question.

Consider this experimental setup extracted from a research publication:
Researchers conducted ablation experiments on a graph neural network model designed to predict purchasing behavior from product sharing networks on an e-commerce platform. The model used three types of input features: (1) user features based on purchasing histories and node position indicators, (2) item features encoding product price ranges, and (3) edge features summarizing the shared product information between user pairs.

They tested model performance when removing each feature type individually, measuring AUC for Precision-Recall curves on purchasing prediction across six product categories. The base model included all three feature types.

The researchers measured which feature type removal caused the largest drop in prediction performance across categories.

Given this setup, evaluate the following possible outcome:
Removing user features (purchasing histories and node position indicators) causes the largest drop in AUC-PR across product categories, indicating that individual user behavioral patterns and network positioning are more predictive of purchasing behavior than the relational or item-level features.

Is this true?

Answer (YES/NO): NO